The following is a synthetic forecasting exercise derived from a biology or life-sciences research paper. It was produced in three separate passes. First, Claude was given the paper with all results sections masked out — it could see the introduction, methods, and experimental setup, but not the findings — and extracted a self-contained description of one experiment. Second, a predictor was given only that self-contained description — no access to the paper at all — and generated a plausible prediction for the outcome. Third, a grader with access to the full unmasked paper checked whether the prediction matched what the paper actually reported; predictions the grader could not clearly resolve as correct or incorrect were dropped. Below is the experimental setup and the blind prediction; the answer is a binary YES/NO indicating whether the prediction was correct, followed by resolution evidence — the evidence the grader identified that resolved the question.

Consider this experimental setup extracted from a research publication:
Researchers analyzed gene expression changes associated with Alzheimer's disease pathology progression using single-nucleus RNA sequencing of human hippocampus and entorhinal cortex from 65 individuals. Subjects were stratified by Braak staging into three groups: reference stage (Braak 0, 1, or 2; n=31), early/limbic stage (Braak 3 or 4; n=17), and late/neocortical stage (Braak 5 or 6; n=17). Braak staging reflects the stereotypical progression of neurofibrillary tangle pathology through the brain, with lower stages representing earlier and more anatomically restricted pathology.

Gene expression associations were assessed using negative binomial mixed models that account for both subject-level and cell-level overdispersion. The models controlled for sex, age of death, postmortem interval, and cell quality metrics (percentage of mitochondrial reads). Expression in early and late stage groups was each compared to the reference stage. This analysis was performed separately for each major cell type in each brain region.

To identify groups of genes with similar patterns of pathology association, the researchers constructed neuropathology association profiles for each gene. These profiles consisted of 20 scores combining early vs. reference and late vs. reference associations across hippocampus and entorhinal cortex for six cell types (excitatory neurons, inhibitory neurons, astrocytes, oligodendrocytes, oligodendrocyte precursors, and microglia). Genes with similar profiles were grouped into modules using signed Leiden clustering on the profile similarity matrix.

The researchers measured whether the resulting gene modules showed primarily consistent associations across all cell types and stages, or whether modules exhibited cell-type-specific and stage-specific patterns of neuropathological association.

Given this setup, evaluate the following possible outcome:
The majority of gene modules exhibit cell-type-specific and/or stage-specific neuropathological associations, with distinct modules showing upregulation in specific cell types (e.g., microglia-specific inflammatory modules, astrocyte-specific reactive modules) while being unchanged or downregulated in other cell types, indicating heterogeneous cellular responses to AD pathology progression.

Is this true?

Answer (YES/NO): YES